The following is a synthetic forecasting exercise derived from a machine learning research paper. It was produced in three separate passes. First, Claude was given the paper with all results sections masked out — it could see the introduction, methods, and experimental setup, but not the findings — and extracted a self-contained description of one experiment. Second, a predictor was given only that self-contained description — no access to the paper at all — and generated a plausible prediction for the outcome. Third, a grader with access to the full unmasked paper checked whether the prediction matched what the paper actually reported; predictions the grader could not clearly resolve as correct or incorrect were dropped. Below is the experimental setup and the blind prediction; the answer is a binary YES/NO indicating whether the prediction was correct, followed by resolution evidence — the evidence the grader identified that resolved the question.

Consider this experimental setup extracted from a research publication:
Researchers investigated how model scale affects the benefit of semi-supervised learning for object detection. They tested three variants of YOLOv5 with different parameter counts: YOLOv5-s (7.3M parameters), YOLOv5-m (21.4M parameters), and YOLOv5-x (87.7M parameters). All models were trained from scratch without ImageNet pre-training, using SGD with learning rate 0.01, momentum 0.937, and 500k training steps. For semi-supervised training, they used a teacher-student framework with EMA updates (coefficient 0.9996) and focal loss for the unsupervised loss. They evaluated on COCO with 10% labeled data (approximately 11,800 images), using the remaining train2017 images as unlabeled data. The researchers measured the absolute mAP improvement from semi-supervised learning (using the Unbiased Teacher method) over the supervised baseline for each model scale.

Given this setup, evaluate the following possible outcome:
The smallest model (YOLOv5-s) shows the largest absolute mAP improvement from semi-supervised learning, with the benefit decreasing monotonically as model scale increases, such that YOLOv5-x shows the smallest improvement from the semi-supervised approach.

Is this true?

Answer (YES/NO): NO